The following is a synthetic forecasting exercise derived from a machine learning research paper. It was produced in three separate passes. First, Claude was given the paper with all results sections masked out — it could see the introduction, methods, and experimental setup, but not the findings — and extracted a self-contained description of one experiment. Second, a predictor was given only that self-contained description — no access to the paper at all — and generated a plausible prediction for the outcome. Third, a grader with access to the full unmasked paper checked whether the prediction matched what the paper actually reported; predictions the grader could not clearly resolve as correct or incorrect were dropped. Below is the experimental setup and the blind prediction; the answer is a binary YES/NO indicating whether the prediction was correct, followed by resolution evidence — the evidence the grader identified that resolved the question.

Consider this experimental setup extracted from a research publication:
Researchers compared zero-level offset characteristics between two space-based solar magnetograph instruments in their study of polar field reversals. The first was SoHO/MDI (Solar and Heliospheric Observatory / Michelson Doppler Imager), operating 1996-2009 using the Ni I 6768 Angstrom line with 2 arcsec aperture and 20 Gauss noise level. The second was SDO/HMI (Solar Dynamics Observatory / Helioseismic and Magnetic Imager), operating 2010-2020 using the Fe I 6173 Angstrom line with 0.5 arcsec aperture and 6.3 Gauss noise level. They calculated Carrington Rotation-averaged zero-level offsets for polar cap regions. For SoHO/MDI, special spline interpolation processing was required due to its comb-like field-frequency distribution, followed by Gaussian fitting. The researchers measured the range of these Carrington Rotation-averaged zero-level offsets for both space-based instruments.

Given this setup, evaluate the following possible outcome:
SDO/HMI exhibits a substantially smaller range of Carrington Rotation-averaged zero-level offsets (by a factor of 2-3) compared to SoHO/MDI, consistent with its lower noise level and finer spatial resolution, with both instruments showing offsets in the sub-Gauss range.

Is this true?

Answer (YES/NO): NO